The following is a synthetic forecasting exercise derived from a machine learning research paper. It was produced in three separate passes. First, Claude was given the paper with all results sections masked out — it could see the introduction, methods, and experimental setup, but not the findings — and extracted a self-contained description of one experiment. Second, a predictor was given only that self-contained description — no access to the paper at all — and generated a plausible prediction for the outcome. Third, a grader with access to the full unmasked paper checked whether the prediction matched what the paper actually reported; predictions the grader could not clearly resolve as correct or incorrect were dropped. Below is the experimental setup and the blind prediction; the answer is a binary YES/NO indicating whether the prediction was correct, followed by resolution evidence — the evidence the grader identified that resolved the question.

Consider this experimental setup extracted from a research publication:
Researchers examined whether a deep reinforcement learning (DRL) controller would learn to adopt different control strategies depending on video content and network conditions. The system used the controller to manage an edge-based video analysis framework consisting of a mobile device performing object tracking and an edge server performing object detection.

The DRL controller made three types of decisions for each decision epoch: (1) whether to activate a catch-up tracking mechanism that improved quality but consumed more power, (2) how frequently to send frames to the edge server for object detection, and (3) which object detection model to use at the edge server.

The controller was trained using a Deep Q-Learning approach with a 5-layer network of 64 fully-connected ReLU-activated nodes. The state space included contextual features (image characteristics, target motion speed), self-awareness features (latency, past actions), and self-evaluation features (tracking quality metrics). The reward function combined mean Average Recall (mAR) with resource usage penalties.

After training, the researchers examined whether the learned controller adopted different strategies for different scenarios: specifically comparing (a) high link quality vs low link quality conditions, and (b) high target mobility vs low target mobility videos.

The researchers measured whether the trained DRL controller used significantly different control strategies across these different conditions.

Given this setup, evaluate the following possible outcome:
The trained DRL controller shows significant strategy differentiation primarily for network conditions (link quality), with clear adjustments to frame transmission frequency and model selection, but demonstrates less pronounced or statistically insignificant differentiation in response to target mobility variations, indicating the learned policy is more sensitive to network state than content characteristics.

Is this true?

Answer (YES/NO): NO